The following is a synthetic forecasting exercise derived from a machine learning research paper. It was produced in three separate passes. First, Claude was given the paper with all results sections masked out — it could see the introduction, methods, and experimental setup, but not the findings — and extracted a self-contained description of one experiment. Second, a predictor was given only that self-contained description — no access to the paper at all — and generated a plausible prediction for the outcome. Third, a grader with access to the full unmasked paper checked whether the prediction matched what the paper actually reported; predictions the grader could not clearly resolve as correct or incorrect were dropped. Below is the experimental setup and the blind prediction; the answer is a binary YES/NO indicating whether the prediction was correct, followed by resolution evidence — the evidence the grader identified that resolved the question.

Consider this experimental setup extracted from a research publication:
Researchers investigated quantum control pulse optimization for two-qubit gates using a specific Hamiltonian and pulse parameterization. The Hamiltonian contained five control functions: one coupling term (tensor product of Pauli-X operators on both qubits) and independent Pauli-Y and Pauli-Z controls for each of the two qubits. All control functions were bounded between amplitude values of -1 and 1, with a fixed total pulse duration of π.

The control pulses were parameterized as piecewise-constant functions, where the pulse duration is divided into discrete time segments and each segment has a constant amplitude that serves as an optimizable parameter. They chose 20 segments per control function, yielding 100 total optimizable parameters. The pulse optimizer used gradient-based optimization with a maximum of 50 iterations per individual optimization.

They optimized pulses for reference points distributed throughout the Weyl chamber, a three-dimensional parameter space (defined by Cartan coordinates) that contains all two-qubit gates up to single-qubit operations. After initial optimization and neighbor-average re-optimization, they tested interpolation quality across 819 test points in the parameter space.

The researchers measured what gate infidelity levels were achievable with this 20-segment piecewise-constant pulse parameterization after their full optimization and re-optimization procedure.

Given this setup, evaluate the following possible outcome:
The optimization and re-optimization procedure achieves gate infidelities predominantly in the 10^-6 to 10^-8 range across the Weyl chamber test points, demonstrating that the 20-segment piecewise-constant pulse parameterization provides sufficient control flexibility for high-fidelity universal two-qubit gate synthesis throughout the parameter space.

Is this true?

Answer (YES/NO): NO